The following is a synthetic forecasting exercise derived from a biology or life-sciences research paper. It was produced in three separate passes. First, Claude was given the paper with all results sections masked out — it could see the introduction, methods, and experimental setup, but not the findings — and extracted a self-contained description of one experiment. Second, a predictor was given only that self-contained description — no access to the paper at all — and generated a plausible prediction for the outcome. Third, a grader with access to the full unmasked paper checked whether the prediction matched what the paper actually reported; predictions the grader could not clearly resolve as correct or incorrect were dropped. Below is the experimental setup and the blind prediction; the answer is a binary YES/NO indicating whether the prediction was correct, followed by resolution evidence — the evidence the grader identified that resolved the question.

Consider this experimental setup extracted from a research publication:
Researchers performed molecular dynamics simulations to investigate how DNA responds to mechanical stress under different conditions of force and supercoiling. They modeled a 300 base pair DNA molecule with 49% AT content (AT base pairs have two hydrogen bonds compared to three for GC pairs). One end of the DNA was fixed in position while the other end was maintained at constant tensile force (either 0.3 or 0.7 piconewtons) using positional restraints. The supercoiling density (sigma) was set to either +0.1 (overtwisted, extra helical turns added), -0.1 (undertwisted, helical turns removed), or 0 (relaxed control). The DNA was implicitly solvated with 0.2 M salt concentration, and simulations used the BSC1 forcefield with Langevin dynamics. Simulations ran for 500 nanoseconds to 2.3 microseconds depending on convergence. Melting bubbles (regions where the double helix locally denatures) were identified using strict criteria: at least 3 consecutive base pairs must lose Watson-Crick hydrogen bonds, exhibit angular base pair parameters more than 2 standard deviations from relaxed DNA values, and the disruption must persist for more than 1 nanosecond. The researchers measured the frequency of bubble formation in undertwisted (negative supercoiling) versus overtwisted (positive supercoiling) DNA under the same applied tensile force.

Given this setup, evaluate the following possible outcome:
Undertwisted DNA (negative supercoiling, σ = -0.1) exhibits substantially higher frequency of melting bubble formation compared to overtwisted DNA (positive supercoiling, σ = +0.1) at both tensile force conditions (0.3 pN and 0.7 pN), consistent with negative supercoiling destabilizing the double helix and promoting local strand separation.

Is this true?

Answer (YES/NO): YES